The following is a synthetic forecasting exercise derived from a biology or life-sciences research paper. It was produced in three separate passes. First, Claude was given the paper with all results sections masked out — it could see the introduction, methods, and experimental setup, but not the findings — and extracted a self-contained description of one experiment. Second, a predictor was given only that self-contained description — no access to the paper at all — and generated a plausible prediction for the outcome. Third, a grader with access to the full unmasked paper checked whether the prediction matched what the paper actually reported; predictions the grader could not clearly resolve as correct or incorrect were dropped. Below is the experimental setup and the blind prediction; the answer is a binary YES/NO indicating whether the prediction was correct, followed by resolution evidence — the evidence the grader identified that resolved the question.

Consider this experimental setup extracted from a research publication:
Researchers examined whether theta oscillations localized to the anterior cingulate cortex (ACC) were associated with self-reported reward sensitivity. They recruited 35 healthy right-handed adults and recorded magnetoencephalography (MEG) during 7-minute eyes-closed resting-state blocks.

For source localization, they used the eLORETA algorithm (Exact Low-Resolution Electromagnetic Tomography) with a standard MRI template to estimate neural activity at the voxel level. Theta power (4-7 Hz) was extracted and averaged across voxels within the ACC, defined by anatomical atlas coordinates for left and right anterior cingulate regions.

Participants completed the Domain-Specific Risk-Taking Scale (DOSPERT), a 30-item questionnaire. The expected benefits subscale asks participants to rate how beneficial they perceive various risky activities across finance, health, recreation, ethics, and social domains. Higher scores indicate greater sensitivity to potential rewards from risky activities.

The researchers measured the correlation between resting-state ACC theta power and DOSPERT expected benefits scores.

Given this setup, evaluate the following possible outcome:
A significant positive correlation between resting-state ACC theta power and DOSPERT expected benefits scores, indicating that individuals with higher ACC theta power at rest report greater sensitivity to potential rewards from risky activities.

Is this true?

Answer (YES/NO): YES